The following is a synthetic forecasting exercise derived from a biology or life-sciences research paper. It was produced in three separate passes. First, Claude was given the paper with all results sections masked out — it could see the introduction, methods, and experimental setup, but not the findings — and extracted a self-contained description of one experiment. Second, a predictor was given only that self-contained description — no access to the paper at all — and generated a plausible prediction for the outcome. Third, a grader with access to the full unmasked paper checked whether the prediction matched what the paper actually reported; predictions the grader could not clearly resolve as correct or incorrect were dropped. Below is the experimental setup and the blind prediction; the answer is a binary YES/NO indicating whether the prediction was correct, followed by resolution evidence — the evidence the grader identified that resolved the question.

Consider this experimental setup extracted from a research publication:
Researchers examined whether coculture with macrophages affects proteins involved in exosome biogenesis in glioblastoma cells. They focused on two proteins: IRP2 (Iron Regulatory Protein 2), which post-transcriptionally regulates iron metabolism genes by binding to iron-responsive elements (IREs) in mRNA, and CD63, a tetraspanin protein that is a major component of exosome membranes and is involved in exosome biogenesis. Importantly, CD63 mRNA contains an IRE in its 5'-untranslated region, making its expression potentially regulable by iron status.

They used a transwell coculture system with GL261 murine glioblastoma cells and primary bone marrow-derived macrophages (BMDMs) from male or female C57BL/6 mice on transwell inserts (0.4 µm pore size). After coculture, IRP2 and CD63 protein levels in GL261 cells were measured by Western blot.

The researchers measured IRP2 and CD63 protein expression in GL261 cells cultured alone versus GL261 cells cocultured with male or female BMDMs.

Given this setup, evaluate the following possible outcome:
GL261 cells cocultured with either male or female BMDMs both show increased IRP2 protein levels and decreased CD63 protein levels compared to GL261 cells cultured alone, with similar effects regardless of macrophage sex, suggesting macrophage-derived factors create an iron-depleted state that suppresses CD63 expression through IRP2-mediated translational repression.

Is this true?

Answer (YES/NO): NO